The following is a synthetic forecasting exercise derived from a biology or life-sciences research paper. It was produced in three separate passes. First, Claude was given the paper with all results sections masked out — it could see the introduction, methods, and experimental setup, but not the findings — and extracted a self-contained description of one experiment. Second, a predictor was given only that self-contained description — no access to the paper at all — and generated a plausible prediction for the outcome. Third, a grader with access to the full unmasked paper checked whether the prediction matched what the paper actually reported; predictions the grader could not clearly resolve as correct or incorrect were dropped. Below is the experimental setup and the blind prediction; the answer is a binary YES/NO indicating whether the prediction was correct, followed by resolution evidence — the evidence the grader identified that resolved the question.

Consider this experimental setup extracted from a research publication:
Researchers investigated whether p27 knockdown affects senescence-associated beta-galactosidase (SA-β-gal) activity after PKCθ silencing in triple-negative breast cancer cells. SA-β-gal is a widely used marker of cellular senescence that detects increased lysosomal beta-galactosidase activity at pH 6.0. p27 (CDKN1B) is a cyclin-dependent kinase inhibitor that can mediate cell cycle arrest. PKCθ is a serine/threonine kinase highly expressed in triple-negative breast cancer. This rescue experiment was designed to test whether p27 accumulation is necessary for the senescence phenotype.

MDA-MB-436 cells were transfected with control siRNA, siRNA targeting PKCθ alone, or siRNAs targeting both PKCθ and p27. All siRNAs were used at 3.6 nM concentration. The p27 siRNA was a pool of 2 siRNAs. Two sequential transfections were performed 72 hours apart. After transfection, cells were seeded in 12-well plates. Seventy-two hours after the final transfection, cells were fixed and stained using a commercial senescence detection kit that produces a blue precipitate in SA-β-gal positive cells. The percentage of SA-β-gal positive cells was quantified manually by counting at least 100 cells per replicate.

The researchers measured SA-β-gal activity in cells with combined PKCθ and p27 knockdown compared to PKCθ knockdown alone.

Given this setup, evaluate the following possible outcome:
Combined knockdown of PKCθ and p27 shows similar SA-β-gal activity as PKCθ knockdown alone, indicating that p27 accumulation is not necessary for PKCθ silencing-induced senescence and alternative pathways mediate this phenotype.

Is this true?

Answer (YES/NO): NO